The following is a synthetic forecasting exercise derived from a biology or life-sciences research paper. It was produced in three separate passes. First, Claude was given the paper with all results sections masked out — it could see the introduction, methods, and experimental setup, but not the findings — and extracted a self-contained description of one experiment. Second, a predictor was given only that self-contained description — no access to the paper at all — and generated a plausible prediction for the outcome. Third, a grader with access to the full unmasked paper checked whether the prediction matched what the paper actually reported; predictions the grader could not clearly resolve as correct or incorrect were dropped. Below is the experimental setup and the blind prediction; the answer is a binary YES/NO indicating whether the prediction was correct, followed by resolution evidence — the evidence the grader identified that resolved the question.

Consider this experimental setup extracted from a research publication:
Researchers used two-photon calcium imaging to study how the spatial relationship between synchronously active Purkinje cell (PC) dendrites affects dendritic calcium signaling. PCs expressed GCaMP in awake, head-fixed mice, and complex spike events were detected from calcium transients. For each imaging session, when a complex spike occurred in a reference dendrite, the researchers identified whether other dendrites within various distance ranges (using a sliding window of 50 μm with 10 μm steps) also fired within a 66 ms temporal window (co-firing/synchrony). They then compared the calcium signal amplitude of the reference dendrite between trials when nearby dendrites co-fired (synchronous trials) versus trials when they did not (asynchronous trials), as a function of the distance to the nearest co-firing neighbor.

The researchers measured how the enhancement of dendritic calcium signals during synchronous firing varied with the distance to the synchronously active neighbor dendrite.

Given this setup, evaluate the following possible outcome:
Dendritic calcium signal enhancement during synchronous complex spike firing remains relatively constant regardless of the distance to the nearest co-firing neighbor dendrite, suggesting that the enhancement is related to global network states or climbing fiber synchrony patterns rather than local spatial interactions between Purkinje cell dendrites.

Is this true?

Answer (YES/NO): NO